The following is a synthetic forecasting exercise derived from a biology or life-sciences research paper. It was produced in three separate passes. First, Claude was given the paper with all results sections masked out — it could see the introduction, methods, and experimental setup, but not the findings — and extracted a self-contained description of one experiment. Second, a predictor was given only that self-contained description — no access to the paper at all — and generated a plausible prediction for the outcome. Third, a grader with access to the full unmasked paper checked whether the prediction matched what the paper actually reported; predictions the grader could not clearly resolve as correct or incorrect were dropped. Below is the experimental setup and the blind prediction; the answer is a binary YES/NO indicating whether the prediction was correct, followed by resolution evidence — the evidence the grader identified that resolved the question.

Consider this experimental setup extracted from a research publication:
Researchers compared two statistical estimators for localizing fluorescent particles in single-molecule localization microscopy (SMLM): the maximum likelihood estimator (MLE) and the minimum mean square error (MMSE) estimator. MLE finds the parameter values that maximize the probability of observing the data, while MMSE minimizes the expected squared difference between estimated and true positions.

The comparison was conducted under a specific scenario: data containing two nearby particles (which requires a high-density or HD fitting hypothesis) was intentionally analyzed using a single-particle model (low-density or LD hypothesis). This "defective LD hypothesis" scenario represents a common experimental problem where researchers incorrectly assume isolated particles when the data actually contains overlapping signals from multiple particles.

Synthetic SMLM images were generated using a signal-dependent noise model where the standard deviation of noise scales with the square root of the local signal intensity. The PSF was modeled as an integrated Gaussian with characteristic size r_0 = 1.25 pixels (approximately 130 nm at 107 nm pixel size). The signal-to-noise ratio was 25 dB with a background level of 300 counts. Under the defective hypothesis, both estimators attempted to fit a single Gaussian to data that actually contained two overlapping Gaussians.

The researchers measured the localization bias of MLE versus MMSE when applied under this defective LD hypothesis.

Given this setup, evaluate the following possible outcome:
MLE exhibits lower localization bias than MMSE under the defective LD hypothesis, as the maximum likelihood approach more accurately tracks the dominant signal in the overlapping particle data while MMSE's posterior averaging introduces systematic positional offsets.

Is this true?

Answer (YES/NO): NO